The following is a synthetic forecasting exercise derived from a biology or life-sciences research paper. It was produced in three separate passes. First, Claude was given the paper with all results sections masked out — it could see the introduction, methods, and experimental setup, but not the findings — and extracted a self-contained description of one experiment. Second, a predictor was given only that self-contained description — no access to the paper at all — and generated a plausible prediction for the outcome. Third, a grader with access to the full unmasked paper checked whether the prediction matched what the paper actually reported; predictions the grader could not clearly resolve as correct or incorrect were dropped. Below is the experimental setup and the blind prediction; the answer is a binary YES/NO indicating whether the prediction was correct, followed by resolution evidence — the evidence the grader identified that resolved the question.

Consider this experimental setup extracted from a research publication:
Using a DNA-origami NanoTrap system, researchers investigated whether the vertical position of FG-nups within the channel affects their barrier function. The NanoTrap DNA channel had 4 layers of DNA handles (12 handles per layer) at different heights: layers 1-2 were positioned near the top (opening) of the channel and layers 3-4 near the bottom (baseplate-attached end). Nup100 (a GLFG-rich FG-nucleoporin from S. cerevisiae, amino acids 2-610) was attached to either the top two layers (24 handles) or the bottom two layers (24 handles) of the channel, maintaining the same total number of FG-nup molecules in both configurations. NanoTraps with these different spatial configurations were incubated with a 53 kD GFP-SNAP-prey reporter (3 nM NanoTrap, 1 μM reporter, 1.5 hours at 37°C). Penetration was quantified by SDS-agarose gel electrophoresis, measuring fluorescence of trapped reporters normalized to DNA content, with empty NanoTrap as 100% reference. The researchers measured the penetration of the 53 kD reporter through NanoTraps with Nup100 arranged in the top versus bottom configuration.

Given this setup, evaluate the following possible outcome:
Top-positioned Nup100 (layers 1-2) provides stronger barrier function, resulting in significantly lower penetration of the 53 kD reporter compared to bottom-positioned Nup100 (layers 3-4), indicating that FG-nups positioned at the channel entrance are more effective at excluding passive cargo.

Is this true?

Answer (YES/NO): NO